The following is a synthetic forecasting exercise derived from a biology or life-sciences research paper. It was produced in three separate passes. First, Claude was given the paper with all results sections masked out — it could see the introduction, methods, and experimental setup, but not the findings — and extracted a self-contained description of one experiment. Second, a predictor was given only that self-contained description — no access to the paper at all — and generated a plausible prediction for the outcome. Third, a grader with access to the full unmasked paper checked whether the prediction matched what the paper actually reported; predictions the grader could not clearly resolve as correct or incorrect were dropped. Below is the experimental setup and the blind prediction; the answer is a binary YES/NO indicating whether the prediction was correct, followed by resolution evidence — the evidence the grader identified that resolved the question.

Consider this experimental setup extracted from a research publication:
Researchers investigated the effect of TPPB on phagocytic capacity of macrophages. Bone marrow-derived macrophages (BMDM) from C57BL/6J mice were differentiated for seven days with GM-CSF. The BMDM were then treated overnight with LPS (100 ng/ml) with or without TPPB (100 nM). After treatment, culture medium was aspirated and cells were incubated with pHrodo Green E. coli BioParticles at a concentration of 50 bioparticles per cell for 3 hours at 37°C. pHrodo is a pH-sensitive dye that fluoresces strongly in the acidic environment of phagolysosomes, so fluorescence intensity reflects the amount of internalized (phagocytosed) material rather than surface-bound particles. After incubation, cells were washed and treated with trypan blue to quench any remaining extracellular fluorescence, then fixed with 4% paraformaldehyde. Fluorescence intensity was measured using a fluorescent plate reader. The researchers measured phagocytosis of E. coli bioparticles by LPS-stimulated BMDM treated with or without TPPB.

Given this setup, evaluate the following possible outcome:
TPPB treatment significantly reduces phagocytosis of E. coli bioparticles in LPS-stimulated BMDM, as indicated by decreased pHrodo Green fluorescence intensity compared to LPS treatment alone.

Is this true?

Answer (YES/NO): NO